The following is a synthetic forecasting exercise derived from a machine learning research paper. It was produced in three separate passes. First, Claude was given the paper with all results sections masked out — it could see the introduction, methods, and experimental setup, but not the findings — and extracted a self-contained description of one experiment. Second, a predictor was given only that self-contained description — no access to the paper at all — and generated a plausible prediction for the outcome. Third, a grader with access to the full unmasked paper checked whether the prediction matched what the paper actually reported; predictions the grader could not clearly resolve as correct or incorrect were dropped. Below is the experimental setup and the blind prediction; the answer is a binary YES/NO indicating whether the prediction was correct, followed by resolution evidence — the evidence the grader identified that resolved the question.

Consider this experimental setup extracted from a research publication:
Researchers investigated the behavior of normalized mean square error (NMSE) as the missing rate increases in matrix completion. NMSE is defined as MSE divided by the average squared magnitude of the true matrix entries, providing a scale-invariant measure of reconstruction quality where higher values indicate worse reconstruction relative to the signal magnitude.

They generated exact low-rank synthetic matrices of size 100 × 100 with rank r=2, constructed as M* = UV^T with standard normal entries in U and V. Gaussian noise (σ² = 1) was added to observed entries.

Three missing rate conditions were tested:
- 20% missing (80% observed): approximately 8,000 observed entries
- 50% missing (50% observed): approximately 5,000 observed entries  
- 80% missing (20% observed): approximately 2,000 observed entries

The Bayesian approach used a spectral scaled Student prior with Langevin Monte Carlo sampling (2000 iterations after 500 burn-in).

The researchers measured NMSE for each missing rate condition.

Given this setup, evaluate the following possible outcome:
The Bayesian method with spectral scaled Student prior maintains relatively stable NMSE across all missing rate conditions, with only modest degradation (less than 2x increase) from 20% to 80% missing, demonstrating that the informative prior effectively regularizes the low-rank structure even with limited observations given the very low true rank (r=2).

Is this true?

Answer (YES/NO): NO